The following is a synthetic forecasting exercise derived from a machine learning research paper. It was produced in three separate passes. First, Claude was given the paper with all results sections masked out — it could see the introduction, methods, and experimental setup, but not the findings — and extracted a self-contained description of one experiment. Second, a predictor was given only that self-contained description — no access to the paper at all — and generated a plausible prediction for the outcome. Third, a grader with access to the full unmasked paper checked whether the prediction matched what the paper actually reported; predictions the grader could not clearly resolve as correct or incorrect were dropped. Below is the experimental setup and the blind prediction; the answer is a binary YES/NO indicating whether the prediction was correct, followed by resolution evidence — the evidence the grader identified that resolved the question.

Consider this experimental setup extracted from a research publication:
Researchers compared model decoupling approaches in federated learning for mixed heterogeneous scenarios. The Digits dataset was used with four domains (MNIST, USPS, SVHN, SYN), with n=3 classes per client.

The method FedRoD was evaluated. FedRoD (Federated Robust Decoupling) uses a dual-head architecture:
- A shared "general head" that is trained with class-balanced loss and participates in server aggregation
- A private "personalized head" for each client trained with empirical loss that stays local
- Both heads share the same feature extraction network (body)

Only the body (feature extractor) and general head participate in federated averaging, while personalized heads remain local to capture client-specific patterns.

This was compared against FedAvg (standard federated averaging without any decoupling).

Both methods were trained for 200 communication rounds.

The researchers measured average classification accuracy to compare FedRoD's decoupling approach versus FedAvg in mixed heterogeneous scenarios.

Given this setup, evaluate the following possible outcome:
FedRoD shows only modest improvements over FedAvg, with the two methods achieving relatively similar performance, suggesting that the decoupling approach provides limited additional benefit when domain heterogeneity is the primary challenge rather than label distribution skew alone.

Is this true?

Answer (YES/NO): NO